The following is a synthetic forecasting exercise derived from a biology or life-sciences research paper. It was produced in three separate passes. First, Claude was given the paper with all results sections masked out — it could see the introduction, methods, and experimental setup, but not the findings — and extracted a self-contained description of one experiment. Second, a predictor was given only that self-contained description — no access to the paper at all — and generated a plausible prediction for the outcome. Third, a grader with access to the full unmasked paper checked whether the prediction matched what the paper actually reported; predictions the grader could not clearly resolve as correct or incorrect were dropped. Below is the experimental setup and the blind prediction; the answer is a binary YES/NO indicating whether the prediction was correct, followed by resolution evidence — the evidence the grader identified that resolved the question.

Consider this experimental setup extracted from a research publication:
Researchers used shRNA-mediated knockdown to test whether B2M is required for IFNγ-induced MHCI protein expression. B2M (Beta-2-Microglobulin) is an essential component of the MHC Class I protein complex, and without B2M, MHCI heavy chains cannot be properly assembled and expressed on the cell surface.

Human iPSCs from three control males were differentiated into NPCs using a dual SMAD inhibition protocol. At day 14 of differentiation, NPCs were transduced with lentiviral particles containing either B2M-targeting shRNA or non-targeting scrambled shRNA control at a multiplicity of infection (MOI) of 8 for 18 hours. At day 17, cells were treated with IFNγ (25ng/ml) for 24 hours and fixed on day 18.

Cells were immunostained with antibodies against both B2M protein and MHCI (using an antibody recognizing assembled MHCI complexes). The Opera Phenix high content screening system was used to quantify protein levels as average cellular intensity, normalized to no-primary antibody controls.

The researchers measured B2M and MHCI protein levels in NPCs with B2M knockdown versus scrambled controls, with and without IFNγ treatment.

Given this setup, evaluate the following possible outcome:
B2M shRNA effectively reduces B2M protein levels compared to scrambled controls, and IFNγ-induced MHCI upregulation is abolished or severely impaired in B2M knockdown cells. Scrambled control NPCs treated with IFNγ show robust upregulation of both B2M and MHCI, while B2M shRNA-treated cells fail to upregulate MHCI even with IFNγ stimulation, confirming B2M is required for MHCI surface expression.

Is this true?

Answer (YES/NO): YES